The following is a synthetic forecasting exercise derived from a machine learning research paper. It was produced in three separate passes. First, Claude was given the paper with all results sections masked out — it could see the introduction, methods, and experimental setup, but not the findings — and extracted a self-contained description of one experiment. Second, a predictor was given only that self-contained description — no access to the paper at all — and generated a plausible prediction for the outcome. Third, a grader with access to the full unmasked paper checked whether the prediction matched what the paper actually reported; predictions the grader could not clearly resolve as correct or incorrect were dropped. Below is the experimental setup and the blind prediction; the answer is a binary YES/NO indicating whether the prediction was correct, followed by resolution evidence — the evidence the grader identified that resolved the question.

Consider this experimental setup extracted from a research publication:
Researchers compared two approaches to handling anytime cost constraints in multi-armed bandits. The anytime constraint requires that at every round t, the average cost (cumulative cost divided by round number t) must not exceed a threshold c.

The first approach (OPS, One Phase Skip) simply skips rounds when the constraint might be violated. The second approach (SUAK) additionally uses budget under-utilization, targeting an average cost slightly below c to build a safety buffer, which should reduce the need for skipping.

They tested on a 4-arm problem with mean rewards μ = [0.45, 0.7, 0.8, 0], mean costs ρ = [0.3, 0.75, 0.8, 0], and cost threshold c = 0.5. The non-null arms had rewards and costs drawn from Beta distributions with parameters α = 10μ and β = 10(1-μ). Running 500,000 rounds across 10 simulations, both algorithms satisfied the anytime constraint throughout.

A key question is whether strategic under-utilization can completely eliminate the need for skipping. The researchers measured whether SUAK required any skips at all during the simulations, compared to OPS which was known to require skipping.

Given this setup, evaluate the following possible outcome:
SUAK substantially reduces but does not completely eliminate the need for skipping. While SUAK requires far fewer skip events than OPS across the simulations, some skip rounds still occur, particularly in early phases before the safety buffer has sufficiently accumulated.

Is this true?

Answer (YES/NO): YES